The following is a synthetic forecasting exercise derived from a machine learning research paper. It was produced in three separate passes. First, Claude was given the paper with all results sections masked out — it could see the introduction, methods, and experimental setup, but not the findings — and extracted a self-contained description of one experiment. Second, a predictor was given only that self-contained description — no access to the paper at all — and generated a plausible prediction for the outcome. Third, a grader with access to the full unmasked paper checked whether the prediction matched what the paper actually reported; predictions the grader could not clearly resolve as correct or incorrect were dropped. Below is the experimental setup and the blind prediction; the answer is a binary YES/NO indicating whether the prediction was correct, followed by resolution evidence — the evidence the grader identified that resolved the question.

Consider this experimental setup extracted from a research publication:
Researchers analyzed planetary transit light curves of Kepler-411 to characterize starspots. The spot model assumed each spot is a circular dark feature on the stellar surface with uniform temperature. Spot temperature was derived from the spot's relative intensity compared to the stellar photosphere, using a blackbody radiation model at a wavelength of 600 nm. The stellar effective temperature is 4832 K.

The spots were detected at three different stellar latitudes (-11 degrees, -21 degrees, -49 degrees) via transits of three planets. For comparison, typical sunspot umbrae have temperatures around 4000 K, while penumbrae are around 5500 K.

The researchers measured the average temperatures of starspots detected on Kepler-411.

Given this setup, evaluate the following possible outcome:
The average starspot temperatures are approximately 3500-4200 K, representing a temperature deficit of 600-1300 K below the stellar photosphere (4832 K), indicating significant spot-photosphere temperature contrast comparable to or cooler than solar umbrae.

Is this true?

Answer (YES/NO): NO